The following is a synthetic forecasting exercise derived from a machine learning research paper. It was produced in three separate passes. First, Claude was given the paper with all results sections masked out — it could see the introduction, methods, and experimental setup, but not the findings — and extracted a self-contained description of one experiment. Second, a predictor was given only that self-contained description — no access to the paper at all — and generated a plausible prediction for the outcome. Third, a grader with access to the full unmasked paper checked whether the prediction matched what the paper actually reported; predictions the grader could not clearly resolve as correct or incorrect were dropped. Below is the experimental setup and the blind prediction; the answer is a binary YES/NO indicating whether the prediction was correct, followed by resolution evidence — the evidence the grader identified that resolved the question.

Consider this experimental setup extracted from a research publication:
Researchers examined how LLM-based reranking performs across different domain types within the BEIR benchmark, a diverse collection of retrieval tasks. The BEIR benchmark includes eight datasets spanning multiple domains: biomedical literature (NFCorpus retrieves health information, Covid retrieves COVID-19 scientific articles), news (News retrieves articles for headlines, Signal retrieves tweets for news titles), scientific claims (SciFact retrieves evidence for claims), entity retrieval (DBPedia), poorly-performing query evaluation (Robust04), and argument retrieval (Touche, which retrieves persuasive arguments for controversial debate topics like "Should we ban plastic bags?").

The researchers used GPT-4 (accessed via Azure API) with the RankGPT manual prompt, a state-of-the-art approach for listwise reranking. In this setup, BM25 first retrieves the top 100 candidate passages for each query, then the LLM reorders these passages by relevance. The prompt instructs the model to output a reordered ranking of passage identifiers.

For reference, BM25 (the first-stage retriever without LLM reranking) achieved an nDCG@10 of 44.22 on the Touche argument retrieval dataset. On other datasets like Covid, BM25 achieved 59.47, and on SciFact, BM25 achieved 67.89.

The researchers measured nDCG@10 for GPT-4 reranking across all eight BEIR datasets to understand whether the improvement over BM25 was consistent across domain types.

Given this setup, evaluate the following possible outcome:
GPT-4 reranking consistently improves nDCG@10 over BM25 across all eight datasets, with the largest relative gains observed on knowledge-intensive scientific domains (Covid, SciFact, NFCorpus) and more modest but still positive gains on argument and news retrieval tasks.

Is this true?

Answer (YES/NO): NO